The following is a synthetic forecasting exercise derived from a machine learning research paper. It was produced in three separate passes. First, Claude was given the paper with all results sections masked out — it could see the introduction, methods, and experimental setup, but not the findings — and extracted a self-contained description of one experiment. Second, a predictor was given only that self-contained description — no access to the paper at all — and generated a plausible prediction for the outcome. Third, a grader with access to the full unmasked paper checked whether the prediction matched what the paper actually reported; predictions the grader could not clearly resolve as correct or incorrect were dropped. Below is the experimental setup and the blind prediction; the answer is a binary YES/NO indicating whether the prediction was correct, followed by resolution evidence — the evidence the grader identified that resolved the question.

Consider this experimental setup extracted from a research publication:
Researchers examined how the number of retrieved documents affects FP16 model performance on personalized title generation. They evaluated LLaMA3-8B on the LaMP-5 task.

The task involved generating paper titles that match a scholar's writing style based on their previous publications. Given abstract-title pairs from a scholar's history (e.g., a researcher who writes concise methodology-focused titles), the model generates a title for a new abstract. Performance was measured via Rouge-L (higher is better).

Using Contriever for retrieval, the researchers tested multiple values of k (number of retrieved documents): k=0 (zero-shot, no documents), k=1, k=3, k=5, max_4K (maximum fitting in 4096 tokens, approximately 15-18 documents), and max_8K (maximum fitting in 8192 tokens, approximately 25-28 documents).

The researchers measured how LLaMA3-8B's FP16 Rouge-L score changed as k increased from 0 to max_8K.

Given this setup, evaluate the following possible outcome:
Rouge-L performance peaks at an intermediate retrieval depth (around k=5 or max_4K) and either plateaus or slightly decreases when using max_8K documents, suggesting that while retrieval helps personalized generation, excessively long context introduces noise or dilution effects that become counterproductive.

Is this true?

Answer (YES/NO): NO